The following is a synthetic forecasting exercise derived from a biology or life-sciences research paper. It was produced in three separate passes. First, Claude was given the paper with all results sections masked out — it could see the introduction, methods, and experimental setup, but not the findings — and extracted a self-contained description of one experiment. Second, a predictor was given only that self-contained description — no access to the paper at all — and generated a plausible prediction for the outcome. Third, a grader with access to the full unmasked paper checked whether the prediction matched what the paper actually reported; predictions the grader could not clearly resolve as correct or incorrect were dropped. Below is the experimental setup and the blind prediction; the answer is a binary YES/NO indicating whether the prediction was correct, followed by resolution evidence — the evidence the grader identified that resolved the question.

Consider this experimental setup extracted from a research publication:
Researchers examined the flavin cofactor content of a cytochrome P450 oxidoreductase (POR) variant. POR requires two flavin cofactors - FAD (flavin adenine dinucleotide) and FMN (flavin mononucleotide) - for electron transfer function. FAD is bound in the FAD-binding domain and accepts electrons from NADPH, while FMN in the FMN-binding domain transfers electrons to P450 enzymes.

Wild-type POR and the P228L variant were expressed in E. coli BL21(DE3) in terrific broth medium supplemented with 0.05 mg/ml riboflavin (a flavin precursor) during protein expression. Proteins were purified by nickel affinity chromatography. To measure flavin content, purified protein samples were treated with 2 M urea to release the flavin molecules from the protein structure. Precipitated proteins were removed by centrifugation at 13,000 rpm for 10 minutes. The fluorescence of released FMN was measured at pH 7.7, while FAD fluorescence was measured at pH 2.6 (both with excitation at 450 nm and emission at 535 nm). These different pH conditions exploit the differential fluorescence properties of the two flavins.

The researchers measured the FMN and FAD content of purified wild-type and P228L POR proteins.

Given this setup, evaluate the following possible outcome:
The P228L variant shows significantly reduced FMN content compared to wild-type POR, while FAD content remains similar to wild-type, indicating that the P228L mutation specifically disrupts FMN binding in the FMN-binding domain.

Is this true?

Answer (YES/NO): NO